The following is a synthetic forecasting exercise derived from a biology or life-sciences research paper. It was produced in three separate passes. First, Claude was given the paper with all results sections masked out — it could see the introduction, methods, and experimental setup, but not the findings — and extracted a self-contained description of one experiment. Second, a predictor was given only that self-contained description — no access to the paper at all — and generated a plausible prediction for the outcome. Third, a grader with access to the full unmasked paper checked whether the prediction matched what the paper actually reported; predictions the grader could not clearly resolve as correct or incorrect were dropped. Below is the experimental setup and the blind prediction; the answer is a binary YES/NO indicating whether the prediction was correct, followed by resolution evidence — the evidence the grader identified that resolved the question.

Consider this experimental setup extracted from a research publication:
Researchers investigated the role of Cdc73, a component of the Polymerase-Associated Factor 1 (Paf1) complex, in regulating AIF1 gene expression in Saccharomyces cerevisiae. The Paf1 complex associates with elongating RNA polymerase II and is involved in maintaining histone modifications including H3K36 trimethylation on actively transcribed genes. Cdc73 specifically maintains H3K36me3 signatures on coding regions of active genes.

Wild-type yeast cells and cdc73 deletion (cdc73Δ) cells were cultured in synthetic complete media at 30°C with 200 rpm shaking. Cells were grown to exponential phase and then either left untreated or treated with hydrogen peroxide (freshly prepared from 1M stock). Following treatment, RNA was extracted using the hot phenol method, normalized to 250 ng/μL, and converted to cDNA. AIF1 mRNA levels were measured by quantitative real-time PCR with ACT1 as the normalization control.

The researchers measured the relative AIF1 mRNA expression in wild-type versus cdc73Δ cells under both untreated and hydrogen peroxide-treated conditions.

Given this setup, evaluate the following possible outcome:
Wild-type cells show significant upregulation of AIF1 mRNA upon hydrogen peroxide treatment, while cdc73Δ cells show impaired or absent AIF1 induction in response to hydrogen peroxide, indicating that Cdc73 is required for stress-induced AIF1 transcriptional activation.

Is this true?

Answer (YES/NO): YES